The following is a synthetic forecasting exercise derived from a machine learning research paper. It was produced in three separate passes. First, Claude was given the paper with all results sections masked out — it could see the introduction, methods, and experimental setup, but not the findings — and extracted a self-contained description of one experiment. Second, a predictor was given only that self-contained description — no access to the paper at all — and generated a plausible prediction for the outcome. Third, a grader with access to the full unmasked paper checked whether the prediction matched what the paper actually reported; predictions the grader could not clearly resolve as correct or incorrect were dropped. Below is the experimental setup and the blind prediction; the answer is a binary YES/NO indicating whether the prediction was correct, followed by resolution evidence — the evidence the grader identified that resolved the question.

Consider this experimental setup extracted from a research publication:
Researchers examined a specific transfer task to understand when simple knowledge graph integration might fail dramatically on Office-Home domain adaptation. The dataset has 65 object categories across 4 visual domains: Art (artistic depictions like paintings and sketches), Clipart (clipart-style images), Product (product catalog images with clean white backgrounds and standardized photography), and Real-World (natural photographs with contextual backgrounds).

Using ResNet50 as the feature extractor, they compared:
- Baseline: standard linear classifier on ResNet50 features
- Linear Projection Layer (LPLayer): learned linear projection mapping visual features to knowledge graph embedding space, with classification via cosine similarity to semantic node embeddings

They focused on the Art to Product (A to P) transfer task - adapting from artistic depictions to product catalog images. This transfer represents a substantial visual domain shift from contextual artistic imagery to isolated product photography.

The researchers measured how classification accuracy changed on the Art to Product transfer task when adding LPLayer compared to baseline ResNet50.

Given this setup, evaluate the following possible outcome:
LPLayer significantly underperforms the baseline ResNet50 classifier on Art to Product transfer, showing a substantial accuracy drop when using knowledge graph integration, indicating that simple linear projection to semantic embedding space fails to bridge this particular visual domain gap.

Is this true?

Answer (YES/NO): YES